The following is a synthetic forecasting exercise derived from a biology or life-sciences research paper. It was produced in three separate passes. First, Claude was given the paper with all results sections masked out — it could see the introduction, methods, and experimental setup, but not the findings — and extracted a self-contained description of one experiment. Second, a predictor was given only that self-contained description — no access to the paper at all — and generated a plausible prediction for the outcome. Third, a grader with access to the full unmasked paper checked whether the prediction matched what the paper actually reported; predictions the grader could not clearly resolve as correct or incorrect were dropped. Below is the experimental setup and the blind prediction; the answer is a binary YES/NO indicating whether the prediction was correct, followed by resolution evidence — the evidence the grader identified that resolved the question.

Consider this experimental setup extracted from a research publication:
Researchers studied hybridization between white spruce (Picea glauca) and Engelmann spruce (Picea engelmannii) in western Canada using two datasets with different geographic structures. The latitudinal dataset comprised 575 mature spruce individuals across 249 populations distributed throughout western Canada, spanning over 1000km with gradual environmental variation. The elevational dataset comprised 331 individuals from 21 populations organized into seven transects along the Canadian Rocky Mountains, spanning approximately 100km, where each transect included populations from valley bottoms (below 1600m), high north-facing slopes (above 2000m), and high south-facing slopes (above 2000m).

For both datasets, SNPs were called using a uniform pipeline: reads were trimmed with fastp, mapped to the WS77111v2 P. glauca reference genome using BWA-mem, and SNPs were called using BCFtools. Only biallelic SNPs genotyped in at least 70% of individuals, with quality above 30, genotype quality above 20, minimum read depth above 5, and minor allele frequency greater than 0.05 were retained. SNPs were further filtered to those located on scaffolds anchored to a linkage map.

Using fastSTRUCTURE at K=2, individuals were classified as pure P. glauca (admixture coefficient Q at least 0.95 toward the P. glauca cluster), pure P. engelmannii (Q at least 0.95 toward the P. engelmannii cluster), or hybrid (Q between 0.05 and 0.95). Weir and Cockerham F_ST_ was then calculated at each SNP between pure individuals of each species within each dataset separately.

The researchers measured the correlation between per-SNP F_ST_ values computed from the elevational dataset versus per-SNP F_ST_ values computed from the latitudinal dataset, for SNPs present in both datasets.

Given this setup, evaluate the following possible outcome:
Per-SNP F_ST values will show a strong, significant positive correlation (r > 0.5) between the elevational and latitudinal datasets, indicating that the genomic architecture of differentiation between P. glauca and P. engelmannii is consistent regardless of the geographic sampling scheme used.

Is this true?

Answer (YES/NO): YES